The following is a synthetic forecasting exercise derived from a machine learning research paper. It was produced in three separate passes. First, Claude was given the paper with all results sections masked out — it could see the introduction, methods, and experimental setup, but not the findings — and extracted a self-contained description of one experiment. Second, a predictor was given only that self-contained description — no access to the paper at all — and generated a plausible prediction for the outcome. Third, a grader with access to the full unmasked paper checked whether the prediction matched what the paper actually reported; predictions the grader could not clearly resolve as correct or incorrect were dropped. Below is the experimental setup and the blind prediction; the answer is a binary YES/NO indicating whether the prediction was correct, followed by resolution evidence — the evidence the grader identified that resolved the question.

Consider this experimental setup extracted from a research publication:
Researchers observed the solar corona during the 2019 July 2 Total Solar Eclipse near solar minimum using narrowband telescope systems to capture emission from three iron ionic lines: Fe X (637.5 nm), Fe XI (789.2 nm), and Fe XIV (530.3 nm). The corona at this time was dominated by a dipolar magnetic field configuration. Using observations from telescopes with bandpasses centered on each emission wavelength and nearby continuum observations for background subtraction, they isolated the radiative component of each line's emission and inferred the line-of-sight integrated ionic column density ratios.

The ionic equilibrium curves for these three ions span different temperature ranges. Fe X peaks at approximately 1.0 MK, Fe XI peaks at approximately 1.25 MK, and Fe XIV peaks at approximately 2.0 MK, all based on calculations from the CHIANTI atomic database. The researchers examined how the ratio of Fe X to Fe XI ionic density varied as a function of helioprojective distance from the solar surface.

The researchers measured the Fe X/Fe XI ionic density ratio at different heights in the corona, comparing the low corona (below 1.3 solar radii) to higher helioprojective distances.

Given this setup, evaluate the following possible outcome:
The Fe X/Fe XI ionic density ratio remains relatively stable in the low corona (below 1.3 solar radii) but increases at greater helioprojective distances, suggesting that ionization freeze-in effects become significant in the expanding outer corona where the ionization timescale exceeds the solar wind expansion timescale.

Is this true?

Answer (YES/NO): NO